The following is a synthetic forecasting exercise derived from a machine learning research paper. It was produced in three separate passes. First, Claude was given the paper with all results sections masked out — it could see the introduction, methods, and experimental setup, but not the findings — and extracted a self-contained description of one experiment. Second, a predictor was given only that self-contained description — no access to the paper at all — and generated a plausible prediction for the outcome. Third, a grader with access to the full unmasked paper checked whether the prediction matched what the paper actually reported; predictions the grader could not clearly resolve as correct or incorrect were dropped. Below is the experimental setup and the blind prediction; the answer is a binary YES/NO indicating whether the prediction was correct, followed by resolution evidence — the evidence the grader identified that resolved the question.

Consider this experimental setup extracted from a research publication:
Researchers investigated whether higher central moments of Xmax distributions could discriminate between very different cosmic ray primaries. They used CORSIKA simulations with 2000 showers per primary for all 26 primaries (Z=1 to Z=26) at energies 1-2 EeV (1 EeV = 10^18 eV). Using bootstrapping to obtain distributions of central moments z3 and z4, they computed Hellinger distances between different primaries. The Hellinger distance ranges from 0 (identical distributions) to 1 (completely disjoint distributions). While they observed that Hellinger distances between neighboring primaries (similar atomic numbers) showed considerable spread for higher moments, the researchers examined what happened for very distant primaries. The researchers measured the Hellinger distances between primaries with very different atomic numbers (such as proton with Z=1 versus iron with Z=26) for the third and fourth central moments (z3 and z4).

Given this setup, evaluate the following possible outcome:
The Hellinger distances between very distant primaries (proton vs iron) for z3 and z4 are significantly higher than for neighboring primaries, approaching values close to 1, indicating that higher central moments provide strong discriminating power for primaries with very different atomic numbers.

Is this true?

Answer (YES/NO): YES